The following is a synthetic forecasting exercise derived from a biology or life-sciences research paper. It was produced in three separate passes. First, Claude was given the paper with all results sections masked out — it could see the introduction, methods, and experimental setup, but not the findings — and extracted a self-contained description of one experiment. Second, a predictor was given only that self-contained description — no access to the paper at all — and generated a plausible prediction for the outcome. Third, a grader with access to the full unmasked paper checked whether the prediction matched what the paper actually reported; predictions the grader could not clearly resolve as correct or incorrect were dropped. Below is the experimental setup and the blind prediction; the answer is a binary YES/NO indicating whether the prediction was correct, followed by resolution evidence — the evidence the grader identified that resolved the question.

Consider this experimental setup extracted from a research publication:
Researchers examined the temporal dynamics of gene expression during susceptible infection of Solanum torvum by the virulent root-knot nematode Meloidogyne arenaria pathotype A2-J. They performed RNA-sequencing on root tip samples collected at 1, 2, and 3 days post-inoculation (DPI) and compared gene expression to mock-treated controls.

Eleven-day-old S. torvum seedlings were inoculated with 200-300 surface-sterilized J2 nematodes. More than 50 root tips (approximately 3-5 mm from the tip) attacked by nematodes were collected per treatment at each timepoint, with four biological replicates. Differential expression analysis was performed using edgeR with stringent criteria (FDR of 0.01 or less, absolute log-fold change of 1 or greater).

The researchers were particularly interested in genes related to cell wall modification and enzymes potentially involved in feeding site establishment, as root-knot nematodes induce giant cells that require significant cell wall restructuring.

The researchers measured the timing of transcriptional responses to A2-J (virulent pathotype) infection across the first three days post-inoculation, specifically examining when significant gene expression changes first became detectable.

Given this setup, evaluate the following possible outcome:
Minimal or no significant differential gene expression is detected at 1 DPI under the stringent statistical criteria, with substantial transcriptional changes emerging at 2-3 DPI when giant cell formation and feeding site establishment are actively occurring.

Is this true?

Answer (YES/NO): YES